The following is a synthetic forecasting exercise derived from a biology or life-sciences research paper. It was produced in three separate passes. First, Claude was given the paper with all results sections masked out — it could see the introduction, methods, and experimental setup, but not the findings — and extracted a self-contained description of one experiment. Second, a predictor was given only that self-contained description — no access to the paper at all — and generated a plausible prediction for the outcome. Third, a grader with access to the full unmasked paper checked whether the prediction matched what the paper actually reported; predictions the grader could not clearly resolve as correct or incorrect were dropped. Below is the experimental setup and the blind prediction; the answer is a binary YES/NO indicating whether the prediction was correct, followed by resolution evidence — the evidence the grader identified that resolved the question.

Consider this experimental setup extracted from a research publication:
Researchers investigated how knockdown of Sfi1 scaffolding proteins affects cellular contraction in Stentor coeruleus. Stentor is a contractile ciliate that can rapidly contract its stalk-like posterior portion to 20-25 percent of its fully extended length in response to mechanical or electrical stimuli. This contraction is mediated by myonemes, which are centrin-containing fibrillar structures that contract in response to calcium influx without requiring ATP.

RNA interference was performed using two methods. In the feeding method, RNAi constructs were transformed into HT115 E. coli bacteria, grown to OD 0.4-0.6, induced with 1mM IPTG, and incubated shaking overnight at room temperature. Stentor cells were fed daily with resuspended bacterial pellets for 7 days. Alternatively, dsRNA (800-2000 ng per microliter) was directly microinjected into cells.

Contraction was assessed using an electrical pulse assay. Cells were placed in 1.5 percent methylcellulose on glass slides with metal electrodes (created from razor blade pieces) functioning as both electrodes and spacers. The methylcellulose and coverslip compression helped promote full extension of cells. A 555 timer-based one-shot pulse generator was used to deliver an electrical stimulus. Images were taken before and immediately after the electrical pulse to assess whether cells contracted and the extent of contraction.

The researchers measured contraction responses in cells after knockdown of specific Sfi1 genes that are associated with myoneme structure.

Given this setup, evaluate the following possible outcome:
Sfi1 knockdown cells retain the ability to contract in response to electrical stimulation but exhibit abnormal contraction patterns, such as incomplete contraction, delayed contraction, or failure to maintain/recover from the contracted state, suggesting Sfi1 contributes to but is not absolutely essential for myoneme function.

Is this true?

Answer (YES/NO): YES